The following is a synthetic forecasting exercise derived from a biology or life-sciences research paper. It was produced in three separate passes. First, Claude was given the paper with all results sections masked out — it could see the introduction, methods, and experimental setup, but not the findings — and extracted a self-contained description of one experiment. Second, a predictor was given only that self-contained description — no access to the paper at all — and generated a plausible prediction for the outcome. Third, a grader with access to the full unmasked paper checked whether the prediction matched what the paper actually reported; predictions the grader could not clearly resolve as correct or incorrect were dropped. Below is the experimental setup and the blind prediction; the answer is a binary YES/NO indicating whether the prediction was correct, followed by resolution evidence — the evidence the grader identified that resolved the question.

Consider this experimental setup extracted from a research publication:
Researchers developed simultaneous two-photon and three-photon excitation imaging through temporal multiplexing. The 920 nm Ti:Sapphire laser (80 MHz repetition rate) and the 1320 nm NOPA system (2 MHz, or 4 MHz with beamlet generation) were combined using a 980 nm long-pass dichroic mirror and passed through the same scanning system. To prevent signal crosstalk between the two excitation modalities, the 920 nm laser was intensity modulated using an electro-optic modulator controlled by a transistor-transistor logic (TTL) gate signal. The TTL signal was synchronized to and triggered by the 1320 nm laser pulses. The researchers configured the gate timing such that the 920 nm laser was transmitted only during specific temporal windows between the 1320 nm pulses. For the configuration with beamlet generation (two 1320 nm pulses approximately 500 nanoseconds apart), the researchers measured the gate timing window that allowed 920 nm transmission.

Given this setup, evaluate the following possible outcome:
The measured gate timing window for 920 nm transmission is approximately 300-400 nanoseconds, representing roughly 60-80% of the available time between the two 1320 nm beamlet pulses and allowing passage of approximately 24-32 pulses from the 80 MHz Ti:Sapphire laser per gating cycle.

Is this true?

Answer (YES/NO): YES